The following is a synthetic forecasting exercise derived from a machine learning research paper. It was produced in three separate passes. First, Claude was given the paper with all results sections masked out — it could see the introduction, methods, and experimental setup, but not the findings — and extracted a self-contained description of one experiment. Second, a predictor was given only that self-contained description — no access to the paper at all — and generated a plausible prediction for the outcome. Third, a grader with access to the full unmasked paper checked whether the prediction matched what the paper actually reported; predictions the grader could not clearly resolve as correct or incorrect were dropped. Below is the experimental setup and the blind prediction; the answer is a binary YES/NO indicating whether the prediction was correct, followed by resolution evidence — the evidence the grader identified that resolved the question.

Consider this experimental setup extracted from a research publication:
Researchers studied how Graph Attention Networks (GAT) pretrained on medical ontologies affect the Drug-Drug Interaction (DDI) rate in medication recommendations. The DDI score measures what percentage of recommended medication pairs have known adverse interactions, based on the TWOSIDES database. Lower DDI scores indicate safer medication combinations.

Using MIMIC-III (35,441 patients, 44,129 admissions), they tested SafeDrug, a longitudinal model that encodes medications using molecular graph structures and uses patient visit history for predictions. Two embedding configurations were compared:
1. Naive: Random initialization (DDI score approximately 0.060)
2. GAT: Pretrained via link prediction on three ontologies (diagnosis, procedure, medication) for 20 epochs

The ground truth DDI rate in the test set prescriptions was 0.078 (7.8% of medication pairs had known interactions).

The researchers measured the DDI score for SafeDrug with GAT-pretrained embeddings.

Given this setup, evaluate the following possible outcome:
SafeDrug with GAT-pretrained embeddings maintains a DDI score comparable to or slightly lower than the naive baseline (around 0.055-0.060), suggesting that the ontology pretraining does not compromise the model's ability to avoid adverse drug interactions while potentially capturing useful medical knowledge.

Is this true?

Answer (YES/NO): YES